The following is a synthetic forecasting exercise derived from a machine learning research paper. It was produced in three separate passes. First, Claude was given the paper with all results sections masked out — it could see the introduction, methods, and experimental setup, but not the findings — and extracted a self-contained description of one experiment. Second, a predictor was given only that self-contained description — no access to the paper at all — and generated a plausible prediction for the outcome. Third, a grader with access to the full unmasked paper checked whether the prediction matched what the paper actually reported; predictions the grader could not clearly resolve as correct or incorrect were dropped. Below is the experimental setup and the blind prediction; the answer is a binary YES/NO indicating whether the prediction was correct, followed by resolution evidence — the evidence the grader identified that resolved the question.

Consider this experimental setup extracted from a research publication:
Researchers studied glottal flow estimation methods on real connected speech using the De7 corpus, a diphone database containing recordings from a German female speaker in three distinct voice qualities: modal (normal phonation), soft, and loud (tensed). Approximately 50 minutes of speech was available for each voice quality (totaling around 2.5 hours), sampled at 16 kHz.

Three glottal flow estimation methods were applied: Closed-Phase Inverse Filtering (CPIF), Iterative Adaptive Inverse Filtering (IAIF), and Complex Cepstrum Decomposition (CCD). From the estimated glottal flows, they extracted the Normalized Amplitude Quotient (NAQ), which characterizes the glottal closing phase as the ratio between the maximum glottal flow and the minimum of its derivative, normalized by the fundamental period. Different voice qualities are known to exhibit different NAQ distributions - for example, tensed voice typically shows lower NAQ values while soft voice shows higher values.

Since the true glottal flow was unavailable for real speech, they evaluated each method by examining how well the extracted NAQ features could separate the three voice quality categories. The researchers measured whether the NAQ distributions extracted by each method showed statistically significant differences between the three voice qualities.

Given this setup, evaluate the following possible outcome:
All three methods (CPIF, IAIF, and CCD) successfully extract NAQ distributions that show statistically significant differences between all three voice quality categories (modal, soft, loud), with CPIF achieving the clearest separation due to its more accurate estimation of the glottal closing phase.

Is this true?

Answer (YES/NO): NO